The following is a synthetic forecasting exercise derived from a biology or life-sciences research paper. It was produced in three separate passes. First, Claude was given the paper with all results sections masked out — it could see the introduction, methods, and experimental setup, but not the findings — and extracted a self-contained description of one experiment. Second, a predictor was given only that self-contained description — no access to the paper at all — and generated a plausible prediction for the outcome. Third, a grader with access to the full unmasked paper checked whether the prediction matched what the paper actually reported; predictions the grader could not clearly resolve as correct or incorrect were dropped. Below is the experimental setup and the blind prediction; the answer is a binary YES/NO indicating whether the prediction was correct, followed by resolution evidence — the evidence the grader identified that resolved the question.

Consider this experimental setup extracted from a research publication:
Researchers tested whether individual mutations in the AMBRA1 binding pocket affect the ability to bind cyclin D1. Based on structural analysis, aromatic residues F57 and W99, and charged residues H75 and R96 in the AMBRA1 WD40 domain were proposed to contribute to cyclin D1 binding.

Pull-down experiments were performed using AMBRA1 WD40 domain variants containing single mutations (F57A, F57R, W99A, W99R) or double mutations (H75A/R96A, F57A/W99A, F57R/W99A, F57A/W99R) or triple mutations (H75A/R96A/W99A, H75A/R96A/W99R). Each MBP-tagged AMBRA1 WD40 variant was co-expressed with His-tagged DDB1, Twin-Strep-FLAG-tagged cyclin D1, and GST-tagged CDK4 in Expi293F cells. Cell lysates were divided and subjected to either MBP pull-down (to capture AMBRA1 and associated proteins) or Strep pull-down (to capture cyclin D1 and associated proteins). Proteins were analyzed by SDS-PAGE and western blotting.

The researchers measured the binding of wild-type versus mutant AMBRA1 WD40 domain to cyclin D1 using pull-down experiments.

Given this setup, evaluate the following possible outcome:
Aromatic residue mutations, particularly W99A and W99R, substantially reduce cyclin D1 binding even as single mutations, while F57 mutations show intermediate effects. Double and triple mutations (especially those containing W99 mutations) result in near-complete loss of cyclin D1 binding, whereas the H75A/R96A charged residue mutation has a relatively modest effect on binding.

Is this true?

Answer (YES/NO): NO